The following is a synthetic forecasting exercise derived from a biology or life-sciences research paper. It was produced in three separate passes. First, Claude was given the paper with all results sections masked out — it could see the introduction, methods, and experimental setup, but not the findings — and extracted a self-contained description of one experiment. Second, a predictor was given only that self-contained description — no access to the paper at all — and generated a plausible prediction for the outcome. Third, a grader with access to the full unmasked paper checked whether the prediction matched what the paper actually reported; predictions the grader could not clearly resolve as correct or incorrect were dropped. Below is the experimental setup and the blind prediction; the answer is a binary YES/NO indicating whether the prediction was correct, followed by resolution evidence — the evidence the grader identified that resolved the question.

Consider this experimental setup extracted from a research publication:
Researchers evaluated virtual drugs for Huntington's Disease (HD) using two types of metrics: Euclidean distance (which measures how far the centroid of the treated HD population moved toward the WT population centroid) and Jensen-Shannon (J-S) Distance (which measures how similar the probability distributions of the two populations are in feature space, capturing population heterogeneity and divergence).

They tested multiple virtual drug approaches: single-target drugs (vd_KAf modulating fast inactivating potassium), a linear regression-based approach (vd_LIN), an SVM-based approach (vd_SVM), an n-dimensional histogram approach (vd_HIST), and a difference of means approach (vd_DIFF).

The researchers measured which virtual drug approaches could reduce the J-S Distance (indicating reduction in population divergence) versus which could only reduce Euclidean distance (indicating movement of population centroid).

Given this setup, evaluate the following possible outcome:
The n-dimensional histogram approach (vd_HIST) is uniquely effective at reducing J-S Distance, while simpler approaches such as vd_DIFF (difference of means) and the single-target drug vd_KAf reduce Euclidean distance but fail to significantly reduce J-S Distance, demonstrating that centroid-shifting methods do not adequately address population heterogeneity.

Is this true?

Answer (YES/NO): NO